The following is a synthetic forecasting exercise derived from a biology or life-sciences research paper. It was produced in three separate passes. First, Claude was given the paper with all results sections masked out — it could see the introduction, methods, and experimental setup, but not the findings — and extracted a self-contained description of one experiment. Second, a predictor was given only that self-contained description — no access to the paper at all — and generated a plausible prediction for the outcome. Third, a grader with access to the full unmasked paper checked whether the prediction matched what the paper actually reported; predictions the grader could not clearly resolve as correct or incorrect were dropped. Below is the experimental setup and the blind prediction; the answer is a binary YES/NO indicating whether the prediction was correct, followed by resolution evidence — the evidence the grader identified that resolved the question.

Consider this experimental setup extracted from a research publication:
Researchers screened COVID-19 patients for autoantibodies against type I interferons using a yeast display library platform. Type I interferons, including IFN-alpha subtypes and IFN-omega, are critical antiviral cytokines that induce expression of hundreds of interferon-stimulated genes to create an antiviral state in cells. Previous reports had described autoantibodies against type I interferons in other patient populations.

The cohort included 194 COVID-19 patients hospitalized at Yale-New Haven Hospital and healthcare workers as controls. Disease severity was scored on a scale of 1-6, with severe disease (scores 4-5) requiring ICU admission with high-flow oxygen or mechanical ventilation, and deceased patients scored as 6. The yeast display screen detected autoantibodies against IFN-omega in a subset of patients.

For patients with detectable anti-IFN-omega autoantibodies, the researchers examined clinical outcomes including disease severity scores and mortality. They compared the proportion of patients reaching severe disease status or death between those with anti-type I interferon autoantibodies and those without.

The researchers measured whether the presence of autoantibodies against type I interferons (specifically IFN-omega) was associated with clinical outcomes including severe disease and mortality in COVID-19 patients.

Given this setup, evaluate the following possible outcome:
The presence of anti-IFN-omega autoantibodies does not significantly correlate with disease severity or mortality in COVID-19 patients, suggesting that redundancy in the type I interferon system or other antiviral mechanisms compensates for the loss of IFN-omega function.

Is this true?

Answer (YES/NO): NO